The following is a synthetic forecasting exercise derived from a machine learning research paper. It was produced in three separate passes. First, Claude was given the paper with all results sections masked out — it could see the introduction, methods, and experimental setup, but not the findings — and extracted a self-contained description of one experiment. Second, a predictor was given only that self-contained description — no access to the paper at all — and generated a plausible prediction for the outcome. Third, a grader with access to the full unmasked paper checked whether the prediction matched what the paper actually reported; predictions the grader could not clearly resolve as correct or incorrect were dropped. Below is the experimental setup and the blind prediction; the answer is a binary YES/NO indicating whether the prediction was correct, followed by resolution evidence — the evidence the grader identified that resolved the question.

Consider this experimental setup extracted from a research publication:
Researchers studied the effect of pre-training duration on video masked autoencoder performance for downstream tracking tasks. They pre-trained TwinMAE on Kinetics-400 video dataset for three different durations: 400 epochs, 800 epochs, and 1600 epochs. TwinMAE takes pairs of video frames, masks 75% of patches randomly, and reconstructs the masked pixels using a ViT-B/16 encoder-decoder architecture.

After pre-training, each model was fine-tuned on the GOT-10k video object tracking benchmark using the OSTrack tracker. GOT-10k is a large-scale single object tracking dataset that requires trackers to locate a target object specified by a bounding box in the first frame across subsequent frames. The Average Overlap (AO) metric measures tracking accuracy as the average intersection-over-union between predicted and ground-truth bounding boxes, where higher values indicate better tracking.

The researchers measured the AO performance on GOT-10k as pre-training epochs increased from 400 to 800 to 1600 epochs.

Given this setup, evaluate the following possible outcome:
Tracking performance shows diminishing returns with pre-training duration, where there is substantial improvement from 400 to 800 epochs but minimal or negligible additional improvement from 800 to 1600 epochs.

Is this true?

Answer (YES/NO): NO